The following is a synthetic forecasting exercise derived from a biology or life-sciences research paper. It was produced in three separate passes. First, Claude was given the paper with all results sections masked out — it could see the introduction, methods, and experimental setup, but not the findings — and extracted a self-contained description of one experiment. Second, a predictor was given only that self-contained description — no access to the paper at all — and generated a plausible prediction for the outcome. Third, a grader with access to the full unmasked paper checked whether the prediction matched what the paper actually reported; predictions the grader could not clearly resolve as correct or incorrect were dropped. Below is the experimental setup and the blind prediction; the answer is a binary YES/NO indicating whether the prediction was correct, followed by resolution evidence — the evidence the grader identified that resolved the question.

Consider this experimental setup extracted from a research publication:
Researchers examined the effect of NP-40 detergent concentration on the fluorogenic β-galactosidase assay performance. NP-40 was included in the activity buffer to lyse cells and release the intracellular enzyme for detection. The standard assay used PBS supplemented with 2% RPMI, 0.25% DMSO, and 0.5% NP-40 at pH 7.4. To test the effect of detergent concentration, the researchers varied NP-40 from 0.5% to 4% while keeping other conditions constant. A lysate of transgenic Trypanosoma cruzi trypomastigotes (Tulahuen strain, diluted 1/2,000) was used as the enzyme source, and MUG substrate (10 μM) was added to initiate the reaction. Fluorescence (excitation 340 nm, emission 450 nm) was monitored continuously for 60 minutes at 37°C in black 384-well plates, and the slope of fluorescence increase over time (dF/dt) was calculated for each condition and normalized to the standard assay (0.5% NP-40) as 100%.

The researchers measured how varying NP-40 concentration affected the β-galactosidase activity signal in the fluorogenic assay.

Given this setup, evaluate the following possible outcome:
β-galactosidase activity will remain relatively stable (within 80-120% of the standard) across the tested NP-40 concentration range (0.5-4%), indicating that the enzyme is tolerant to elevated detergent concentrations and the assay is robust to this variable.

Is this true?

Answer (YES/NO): NO